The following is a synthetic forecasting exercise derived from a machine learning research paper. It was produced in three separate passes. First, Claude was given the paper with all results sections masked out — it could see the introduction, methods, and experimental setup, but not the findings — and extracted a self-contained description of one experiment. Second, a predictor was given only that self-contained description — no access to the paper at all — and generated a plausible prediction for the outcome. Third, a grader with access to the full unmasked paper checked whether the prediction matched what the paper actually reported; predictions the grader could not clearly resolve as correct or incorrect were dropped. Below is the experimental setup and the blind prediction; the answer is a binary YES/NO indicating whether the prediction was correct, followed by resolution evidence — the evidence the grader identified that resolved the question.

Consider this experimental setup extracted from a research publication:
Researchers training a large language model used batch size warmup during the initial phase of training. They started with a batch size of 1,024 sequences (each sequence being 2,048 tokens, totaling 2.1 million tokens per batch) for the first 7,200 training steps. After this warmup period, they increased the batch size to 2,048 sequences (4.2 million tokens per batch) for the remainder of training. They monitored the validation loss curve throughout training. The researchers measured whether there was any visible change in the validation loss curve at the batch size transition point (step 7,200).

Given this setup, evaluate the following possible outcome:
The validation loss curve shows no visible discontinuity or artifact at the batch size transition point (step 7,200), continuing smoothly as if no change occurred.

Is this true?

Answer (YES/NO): NO